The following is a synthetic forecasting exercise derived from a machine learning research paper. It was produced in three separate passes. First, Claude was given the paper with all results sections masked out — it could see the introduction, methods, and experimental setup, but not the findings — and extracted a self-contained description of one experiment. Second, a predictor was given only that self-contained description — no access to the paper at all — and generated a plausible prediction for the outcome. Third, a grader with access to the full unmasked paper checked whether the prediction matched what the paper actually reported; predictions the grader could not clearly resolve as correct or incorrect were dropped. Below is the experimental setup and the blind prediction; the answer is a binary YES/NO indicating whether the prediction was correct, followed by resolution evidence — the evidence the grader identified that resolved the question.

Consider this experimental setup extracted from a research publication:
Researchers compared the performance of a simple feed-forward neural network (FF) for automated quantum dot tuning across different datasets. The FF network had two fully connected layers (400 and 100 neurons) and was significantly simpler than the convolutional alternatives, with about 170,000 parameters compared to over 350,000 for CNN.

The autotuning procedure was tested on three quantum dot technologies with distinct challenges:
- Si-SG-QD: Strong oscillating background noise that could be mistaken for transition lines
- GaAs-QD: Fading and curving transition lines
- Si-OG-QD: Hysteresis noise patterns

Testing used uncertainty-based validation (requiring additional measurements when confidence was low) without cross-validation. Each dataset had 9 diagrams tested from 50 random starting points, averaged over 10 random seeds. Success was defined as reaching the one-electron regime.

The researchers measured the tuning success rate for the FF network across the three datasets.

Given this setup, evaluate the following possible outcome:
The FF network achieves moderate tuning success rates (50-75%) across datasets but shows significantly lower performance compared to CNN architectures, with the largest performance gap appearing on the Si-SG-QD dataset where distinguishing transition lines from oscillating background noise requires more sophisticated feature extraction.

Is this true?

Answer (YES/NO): NO